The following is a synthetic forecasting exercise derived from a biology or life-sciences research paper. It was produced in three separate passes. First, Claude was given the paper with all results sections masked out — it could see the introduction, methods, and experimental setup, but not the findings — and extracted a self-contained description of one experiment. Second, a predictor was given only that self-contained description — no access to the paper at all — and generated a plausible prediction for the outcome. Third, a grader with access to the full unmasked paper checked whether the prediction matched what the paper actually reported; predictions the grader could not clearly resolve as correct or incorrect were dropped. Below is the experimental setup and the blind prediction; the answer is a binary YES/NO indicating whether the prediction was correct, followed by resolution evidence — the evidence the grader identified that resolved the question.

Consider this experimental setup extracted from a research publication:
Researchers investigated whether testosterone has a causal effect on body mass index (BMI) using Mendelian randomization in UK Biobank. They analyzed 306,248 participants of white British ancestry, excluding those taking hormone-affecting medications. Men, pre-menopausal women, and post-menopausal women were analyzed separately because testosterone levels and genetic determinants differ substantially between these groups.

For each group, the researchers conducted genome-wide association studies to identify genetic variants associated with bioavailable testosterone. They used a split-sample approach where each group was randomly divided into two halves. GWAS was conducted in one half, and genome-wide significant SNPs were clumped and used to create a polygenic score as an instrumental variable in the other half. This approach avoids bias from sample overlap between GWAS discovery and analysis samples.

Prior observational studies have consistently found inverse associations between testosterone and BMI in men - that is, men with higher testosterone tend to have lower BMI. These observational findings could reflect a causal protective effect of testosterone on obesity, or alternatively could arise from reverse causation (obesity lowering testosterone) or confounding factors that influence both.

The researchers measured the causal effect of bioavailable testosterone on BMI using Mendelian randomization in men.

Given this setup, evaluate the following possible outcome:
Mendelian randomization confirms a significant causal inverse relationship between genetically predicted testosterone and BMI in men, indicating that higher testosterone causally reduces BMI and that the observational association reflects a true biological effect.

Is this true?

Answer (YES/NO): NO